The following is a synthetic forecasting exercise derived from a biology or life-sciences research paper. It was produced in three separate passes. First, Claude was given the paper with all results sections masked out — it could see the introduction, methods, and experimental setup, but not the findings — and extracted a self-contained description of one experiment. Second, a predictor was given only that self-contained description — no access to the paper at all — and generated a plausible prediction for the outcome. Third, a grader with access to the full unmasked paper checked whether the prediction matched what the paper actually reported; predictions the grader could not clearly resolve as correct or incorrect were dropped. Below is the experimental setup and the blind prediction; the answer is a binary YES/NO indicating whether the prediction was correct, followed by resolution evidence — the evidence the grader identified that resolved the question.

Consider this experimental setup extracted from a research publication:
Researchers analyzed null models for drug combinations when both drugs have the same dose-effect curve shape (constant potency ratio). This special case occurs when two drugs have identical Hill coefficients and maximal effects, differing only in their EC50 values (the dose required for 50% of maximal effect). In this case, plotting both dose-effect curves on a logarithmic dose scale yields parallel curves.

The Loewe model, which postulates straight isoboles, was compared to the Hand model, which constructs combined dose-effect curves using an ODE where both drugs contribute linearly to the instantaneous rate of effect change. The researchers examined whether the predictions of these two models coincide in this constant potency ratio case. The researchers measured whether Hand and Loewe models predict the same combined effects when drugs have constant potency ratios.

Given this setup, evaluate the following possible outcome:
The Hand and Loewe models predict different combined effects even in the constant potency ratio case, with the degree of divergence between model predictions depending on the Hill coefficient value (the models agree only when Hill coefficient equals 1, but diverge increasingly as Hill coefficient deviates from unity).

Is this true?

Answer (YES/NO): NO